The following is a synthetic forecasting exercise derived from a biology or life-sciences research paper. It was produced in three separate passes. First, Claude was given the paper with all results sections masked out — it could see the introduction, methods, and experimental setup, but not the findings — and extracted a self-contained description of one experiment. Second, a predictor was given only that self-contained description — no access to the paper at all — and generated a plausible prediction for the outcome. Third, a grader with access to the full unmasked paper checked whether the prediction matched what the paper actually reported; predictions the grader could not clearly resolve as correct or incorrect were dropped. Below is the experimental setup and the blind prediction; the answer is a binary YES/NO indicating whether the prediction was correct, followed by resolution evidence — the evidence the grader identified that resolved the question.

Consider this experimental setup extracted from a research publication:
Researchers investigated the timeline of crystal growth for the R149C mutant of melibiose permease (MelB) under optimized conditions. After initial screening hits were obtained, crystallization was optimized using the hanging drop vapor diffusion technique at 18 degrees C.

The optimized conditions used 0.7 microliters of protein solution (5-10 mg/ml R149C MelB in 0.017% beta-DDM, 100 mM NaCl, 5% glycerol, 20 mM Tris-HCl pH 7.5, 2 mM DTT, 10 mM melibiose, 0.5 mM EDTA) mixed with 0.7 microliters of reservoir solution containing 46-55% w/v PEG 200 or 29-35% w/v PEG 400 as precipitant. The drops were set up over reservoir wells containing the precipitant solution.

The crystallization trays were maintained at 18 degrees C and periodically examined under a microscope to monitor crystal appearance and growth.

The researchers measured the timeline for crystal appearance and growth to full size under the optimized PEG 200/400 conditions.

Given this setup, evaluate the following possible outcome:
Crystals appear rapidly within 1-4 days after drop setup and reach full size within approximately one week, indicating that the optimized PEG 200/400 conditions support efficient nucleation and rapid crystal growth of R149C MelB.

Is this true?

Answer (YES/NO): NO